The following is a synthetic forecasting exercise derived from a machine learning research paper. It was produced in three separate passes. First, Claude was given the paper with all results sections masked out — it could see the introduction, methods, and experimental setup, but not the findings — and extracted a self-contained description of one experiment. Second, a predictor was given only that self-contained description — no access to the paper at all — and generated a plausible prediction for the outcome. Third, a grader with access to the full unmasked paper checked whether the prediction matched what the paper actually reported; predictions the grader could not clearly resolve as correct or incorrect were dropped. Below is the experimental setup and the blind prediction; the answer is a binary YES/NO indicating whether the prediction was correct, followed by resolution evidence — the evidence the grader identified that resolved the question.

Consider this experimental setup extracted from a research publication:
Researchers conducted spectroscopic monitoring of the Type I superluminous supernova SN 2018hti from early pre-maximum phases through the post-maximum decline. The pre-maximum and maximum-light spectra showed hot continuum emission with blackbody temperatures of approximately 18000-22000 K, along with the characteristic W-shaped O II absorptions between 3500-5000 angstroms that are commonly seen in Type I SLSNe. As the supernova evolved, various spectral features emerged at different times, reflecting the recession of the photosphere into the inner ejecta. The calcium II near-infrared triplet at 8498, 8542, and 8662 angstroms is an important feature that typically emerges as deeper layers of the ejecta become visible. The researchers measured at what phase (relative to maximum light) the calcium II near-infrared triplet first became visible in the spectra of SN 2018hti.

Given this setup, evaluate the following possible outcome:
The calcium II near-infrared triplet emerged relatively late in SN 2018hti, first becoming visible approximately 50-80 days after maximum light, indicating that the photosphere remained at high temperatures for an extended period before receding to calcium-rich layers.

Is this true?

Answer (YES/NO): YES